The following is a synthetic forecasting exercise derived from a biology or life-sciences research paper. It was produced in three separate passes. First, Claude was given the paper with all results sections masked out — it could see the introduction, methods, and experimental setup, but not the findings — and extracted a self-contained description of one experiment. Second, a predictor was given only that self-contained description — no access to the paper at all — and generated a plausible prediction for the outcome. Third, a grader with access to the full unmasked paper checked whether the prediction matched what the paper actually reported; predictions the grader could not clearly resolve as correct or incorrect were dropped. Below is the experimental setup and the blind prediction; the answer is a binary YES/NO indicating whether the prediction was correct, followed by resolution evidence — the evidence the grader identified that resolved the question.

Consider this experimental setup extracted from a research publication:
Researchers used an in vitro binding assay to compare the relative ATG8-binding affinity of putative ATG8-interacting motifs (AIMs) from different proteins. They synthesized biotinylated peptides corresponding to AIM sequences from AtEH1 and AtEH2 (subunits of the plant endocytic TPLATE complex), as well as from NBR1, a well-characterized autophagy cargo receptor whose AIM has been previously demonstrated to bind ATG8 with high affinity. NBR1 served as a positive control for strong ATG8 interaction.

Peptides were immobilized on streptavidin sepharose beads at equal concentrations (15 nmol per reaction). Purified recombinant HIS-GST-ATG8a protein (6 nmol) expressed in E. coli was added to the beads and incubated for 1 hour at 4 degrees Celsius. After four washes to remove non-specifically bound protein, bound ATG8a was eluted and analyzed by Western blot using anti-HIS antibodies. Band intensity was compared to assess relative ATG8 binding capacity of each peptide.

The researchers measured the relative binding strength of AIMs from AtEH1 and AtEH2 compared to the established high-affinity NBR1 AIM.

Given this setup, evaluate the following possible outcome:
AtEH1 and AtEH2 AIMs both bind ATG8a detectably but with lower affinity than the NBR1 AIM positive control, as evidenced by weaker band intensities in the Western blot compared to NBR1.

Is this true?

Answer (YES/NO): NO